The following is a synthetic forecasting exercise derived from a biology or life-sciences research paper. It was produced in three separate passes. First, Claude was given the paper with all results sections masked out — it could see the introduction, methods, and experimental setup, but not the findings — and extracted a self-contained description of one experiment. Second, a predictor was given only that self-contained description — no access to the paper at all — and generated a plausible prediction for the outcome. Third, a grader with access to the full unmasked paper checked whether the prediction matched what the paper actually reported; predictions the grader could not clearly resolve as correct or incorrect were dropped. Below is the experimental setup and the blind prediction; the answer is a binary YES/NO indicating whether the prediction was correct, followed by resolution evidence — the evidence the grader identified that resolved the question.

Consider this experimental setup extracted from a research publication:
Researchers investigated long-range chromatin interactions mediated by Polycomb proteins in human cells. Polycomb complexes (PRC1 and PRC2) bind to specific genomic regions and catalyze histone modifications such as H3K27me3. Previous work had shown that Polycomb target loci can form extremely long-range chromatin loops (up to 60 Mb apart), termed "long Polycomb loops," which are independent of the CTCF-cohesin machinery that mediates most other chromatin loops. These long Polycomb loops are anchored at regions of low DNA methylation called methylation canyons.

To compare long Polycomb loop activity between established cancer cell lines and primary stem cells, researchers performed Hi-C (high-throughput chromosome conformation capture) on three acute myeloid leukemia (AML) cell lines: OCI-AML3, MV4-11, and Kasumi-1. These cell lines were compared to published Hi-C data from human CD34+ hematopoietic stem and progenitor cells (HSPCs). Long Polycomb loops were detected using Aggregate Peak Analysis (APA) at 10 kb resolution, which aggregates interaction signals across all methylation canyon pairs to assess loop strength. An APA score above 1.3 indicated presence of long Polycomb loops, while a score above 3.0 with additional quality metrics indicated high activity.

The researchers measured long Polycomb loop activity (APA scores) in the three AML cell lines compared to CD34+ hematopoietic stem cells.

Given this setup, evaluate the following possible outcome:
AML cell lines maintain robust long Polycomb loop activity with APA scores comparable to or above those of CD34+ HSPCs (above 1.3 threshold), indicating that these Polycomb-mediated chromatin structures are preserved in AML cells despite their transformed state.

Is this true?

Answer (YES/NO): NO